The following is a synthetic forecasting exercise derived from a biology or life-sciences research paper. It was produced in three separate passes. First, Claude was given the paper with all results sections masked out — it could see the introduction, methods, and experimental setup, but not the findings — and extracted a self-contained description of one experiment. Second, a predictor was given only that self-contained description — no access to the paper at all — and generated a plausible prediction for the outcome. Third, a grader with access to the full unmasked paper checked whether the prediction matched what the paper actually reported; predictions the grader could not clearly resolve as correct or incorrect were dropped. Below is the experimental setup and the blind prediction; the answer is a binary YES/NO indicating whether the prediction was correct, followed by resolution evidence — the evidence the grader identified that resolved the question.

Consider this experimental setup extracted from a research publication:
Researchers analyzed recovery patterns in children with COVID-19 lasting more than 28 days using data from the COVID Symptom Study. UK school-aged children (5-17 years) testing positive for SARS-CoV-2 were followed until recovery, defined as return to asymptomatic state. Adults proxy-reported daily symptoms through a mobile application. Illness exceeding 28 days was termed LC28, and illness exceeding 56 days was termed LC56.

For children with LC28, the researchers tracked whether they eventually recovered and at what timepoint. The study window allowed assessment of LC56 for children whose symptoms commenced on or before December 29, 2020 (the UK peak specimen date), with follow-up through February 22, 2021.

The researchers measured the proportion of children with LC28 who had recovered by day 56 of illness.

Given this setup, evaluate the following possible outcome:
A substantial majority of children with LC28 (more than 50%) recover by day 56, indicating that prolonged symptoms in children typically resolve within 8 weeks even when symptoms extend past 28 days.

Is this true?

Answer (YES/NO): YES